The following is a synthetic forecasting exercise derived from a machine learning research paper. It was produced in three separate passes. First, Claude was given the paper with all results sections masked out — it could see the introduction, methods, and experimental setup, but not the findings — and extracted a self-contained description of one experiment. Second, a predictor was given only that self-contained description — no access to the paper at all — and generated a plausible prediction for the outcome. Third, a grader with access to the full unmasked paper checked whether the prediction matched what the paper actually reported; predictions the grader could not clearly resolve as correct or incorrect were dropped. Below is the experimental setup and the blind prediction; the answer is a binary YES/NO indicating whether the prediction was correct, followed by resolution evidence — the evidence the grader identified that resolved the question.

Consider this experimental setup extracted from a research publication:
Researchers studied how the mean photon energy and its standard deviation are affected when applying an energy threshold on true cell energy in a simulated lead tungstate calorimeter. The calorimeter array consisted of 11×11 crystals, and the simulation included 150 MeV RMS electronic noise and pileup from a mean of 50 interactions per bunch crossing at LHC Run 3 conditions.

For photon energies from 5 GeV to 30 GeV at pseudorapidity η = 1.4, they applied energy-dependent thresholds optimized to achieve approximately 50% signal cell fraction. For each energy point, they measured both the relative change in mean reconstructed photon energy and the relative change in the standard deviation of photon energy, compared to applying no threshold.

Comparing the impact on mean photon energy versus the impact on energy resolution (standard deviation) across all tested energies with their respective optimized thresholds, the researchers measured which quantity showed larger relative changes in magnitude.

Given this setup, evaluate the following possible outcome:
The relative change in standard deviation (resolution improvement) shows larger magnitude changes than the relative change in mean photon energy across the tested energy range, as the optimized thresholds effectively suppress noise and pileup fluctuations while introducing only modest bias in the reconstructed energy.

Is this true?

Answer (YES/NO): NO